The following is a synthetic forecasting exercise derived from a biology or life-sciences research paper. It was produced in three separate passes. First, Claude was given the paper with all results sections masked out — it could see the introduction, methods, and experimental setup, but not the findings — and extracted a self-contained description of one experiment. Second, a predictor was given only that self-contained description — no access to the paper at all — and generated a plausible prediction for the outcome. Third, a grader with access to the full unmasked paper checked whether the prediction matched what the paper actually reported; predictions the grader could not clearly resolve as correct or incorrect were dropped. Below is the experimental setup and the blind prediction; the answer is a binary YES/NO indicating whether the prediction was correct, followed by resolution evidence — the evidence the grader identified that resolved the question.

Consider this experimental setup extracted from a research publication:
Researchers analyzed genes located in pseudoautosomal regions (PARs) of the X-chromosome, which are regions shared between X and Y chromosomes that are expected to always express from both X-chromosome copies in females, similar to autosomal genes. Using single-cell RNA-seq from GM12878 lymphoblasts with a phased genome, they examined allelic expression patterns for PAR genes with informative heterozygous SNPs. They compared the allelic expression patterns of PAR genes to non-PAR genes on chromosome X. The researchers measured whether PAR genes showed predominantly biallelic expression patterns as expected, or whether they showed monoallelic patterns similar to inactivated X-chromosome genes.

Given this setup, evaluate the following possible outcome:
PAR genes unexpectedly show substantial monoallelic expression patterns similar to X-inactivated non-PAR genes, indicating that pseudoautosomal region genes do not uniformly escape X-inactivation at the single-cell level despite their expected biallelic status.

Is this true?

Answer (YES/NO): NO